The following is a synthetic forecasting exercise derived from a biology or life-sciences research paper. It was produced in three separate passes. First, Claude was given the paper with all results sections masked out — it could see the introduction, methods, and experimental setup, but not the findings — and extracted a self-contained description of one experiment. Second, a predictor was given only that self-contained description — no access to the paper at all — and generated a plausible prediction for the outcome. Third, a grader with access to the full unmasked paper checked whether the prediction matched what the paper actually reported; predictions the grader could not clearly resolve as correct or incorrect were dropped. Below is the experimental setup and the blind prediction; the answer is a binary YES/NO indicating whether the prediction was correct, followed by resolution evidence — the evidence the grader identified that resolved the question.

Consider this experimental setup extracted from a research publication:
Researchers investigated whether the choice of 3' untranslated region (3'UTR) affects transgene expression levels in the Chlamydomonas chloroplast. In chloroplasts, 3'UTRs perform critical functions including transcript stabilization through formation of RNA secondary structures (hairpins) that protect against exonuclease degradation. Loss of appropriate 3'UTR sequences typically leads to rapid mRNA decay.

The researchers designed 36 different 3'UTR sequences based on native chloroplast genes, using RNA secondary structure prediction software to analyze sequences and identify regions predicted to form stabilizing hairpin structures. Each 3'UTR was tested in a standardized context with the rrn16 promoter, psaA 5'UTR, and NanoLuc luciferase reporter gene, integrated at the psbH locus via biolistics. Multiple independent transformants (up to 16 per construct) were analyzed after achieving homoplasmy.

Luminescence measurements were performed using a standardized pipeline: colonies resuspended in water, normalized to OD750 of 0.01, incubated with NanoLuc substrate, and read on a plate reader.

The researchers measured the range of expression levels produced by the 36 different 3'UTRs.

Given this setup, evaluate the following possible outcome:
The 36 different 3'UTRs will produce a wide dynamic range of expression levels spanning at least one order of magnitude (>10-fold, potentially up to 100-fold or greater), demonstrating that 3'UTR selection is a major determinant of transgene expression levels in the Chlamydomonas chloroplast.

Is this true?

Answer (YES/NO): YES